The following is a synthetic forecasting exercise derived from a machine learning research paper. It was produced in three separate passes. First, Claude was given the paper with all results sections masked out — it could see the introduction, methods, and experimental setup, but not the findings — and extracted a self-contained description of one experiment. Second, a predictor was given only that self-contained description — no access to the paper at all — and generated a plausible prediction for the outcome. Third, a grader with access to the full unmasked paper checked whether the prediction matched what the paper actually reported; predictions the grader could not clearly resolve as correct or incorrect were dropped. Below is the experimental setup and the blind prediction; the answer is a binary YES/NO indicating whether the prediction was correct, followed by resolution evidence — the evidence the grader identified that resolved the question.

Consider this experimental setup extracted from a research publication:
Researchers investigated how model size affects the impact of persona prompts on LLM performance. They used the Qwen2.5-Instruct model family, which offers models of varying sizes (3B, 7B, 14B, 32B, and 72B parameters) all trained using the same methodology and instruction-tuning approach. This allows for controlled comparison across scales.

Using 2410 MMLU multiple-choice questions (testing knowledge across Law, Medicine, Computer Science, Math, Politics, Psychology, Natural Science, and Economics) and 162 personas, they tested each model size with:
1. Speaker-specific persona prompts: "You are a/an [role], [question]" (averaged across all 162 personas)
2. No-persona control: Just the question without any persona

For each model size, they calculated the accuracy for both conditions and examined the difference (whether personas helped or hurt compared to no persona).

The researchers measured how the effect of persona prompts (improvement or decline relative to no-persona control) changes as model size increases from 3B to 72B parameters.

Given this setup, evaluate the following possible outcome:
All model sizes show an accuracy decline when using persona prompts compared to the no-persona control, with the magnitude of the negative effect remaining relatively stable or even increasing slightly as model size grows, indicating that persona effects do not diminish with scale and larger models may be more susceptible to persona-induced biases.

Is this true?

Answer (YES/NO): NO